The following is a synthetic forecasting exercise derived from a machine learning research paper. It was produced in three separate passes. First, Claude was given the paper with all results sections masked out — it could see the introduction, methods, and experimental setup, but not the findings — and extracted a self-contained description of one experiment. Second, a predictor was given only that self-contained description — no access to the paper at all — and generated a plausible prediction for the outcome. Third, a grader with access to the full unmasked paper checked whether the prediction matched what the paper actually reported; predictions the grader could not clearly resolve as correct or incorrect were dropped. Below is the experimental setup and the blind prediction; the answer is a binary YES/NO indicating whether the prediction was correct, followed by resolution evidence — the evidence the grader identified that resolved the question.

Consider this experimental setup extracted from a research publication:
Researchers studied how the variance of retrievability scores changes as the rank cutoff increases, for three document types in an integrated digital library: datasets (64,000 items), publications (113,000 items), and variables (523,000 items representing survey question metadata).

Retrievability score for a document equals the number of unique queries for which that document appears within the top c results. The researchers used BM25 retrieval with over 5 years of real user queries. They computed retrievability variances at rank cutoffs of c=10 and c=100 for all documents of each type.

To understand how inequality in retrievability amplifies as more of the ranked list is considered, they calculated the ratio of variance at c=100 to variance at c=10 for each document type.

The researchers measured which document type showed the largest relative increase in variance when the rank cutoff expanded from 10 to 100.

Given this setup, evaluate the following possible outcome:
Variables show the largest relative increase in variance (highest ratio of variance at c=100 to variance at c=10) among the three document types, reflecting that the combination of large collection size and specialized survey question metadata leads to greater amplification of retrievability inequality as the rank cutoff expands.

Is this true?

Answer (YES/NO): NO